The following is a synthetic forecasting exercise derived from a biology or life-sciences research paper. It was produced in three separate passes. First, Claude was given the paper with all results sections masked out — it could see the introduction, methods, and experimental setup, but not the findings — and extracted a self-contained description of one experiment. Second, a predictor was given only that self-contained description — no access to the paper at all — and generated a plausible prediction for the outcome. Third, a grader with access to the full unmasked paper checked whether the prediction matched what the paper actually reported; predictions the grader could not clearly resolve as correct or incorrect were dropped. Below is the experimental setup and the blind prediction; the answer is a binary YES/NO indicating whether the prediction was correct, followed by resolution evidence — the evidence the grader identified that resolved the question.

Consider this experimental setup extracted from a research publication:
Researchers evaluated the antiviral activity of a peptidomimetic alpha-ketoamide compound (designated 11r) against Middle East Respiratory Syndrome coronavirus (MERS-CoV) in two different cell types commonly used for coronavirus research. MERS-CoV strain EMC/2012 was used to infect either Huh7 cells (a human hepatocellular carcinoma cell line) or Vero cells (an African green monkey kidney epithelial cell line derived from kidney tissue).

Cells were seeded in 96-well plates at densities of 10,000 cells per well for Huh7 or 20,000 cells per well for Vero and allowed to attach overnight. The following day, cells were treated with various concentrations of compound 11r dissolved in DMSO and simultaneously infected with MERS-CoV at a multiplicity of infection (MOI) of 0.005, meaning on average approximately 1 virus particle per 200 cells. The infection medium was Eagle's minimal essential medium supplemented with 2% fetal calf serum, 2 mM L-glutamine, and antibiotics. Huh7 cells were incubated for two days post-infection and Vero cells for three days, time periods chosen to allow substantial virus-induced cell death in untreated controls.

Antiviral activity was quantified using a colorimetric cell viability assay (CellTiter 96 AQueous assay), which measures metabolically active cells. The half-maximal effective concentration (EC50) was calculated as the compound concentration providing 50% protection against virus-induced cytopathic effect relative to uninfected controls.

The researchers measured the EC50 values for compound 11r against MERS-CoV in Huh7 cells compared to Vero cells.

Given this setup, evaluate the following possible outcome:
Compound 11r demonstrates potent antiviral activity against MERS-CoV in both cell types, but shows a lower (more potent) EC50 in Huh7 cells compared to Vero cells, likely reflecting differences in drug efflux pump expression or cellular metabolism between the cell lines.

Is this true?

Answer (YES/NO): NO